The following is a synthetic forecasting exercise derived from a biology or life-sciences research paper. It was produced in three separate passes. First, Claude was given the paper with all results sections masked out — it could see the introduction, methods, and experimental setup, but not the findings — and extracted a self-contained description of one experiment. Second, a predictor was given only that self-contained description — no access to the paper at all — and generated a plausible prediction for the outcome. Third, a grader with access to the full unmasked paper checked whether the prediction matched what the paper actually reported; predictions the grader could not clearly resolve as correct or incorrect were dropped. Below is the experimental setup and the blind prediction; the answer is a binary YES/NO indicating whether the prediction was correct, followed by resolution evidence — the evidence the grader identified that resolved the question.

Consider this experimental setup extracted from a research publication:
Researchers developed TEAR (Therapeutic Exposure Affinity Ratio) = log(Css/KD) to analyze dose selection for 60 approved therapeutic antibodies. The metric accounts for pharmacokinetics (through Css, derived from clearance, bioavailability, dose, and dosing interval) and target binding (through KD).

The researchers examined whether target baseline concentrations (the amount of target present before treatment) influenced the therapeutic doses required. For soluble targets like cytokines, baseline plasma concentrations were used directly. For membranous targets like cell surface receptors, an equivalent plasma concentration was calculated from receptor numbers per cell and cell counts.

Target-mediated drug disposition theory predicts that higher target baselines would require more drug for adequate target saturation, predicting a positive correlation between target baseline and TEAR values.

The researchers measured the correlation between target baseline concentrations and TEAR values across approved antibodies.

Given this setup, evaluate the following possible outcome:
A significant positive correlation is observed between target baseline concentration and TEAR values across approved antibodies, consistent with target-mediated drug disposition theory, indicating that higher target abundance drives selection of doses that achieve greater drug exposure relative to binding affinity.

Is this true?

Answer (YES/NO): NO